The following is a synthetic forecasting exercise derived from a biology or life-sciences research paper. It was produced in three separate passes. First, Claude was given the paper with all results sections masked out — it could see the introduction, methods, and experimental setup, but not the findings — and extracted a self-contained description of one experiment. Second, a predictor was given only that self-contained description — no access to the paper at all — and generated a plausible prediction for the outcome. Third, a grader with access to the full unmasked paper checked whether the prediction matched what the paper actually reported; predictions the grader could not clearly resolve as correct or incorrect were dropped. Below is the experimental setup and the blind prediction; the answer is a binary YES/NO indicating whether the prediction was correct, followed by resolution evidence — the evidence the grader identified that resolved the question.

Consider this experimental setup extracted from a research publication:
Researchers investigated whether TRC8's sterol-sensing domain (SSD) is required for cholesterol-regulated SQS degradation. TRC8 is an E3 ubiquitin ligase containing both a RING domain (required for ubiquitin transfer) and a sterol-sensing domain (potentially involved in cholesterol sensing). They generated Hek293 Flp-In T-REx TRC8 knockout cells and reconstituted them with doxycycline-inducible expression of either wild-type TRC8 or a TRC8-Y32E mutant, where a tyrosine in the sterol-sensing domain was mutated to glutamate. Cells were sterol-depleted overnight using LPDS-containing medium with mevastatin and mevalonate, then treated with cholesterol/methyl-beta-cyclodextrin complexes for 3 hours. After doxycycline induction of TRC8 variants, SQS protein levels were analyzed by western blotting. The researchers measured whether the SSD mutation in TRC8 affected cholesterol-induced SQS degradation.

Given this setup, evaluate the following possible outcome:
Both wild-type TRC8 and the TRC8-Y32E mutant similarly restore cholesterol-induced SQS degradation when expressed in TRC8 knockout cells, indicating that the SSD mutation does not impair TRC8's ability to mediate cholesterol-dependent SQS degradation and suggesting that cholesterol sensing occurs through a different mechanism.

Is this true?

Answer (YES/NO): NO